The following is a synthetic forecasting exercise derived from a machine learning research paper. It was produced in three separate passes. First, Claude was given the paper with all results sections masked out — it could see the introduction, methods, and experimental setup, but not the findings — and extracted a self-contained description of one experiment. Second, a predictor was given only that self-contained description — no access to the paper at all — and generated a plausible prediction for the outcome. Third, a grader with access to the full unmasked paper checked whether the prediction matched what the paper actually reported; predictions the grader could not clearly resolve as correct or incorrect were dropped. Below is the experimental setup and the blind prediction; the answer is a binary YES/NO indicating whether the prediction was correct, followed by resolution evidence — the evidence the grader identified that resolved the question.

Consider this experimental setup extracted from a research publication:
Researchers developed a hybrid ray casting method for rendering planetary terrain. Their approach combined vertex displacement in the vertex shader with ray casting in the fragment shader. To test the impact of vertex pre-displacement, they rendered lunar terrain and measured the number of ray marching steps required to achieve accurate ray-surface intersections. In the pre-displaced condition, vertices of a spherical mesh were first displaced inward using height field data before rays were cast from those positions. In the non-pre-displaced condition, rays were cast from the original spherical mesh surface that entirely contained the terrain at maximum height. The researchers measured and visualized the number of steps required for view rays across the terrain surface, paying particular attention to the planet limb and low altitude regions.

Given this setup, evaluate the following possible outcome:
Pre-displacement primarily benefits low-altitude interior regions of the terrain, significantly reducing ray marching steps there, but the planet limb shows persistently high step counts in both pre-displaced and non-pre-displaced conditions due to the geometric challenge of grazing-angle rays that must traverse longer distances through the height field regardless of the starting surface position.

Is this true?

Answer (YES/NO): NO